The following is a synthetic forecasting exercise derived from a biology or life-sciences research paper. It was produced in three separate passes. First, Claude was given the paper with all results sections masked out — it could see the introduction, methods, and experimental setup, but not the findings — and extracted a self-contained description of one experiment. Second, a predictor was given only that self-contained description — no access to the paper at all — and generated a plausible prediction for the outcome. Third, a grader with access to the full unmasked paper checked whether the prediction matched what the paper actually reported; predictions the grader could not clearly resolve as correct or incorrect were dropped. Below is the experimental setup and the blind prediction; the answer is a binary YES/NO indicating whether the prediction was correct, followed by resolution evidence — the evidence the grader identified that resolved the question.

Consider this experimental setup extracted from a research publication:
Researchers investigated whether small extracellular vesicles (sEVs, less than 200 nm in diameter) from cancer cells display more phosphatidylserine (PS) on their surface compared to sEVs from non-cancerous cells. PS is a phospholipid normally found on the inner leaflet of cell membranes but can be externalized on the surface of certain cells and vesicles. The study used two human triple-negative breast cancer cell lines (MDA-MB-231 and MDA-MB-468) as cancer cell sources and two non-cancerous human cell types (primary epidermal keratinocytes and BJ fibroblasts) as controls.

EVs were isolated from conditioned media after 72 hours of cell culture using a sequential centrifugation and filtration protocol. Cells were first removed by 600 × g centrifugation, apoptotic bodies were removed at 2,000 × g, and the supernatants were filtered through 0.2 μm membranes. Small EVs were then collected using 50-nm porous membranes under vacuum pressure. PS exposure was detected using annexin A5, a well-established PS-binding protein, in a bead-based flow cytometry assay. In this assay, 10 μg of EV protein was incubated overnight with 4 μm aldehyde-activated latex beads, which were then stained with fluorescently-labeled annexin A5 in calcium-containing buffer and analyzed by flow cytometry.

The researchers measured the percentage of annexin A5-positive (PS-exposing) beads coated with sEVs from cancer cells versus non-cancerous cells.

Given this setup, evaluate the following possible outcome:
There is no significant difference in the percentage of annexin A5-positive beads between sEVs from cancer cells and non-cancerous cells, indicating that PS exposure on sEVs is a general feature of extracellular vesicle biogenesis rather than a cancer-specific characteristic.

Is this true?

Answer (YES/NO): NO